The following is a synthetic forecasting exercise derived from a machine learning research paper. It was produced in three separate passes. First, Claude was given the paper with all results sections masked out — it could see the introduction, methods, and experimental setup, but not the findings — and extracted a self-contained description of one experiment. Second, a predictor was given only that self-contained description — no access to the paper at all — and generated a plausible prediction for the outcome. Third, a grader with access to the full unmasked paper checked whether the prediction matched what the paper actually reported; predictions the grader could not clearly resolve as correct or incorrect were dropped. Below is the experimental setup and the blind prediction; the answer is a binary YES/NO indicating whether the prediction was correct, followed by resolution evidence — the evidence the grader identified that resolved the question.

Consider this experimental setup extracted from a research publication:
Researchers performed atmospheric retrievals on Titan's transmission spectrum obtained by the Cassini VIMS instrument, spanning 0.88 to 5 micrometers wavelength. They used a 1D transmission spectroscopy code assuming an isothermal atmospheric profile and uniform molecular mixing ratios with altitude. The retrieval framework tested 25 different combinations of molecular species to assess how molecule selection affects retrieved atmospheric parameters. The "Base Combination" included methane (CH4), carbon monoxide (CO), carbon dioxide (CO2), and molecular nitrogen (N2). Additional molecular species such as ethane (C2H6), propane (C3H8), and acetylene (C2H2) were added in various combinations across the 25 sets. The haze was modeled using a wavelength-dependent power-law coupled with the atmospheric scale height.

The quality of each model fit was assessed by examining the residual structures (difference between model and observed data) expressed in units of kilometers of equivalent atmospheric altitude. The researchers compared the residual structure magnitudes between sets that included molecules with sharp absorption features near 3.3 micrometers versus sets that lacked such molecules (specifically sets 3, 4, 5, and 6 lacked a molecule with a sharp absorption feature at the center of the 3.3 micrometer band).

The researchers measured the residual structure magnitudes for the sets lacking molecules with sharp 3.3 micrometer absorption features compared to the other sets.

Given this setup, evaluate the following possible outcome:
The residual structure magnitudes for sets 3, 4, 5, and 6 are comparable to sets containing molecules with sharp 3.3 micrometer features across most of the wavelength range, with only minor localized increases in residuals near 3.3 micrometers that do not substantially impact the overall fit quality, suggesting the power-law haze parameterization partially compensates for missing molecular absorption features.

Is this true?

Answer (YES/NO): NO